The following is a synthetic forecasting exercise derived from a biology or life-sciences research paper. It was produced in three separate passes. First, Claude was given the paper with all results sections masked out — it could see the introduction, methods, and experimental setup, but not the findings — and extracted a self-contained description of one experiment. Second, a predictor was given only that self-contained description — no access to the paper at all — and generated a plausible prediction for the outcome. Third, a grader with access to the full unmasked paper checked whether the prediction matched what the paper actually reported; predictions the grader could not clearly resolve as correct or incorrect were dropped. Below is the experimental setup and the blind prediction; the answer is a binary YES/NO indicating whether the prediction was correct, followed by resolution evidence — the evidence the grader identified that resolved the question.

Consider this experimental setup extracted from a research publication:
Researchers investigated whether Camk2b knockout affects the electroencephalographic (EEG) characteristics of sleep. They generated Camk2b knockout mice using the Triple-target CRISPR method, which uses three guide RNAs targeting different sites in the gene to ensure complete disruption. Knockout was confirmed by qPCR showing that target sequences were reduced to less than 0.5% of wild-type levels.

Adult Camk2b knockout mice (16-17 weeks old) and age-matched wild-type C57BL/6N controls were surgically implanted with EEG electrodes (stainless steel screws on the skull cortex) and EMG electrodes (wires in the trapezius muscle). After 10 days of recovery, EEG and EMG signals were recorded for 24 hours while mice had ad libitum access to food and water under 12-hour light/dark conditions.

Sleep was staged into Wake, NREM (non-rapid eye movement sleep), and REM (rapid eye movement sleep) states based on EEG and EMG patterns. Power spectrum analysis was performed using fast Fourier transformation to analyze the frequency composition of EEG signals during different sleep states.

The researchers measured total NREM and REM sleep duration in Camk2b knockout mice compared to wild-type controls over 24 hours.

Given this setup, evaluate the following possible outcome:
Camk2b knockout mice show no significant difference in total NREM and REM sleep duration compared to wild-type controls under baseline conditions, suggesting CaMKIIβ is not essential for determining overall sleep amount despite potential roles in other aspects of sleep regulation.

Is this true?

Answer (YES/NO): NO